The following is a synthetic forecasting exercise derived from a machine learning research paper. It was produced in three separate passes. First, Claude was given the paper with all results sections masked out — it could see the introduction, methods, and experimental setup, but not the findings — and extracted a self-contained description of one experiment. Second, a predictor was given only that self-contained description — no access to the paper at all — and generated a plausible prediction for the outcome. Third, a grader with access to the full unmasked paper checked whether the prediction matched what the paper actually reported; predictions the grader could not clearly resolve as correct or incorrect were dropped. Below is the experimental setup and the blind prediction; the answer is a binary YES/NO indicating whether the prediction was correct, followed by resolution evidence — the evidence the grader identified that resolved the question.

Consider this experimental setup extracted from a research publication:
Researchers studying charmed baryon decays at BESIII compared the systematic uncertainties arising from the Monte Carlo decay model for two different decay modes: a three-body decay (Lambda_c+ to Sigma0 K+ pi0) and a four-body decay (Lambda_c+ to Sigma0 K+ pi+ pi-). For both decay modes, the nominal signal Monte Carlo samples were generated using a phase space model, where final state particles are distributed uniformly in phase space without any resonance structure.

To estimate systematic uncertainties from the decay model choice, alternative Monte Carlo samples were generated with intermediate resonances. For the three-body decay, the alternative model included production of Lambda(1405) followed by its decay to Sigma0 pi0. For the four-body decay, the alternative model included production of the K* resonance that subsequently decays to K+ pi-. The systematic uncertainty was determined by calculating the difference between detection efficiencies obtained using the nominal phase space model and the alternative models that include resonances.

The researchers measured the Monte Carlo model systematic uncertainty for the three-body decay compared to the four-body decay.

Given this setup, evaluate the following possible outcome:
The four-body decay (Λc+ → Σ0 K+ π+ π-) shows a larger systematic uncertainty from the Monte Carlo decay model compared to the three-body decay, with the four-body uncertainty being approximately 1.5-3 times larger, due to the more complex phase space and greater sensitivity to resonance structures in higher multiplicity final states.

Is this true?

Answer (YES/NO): NO